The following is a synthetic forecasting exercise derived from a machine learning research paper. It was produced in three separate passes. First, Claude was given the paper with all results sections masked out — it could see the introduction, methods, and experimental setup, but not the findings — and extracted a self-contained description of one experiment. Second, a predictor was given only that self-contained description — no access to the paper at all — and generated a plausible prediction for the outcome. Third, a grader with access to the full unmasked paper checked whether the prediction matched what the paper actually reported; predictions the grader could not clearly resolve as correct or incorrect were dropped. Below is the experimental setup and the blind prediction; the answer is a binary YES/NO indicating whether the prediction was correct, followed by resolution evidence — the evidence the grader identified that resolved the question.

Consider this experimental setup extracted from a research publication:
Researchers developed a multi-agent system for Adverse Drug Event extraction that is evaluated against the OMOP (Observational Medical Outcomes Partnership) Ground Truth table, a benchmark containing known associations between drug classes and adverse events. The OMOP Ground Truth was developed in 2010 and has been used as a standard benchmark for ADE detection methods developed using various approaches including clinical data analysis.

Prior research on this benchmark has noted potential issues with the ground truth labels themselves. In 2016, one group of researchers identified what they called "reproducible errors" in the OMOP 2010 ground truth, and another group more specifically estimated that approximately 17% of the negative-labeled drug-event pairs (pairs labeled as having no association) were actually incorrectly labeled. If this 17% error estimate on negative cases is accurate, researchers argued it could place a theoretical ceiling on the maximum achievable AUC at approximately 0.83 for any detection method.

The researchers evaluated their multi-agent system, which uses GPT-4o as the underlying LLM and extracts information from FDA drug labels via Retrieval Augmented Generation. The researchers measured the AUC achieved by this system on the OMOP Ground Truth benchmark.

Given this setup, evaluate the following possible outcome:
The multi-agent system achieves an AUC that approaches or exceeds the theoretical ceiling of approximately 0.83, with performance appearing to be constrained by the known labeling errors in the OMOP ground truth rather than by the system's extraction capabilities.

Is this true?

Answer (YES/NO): YES